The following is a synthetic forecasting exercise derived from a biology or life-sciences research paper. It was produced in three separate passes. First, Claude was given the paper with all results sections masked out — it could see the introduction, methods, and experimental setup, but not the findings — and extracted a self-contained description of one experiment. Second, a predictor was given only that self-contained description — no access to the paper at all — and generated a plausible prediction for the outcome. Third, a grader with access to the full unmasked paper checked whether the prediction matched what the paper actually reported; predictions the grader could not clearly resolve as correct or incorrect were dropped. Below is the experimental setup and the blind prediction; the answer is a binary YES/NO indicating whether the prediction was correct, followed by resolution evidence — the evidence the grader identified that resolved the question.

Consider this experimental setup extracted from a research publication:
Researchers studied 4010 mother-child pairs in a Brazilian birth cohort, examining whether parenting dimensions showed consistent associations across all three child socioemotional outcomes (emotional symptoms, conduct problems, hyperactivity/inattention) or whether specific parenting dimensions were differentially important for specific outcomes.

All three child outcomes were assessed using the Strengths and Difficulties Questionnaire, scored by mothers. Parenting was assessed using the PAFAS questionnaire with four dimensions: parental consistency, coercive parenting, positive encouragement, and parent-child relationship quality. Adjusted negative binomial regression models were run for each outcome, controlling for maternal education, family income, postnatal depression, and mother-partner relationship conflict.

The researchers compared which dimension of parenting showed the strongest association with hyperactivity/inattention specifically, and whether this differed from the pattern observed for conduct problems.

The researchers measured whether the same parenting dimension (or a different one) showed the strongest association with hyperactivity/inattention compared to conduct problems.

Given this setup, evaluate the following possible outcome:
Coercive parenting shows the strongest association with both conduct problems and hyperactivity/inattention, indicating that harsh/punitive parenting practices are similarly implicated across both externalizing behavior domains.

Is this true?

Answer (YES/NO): NO